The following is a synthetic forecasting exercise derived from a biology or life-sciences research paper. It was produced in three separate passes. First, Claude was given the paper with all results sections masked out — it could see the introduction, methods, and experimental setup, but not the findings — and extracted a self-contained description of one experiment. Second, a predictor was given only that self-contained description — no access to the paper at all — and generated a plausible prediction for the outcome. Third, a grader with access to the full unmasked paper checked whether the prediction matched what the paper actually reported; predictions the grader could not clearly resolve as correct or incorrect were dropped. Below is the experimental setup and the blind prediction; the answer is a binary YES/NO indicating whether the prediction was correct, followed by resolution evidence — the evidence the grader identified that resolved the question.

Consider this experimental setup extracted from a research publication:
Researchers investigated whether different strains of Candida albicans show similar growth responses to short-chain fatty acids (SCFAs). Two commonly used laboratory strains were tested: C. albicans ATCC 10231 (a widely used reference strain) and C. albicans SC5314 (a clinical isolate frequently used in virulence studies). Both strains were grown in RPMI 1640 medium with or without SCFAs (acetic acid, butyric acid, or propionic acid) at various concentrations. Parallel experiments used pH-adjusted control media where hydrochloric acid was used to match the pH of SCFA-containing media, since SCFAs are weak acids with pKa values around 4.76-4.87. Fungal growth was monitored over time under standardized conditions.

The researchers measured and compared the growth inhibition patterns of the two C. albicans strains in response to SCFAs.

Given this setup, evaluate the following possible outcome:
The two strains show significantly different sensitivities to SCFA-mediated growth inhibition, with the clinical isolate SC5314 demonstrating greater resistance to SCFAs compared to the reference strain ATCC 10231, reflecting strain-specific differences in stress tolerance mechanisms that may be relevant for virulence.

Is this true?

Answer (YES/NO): NO